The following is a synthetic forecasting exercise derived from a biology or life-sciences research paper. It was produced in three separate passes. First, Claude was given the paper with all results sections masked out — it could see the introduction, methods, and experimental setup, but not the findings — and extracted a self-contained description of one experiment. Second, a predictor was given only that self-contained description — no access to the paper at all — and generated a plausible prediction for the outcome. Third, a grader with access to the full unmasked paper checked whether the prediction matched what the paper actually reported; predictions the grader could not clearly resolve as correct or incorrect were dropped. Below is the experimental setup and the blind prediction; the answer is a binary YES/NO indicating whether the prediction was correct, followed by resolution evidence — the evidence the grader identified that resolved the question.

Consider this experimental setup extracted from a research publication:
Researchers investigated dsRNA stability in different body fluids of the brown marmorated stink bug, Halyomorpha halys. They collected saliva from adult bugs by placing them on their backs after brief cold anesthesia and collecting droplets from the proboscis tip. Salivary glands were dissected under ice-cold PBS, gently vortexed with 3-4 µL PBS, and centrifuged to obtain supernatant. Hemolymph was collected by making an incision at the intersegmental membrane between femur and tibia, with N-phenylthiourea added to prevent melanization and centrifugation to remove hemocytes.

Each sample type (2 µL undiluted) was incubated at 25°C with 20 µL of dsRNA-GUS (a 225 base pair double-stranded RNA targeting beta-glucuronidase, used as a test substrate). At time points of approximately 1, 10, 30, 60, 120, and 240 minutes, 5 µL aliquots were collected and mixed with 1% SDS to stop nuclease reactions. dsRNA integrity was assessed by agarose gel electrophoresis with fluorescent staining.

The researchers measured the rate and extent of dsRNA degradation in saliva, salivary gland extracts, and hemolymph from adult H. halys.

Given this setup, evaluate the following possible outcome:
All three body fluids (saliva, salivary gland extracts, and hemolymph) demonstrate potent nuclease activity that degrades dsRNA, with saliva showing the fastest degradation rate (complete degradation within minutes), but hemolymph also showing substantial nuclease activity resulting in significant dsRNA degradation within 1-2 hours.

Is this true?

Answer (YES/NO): NO